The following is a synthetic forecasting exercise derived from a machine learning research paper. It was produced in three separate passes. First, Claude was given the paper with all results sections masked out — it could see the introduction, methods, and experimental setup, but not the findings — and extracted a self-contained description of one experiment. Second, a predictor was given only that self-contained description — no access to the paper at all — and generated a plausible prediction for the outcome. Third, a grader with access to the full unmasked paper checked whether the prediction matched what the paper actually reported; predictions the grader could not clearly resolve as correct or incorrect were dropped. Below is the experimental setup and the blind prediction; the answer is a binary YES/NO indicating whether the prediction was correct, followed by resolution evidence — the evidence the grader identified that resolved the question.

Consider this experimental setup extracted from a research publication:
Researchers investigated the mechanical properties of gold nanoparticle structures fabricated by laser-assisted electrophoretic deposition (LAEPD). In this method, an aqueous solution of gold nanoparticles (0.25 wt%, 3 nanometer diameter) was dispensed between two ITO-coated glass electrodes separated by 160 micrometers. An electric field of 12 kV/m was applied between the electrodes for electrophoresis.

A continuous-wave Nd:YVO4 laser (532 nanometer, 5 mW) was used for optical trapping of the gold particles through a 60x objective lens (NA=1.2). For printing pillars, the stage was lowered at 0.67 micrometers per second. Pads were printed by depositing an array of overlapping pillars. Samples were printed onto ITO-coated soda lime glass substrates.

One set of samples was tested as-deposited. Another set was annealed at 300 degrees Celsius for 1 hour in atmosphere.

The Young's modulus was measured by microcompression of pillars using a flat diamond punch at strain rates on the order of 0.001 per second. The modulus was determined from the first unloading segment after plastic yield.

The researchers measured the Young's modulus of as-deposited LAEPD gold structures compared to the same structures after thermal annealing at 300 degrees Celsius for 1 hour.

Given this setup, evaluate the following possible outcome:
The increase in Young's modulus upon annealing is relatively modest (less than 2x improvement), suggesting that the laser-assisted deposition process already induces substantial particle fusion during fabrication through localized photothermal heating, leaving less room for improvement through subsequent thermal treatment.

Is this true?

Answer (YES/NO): NO